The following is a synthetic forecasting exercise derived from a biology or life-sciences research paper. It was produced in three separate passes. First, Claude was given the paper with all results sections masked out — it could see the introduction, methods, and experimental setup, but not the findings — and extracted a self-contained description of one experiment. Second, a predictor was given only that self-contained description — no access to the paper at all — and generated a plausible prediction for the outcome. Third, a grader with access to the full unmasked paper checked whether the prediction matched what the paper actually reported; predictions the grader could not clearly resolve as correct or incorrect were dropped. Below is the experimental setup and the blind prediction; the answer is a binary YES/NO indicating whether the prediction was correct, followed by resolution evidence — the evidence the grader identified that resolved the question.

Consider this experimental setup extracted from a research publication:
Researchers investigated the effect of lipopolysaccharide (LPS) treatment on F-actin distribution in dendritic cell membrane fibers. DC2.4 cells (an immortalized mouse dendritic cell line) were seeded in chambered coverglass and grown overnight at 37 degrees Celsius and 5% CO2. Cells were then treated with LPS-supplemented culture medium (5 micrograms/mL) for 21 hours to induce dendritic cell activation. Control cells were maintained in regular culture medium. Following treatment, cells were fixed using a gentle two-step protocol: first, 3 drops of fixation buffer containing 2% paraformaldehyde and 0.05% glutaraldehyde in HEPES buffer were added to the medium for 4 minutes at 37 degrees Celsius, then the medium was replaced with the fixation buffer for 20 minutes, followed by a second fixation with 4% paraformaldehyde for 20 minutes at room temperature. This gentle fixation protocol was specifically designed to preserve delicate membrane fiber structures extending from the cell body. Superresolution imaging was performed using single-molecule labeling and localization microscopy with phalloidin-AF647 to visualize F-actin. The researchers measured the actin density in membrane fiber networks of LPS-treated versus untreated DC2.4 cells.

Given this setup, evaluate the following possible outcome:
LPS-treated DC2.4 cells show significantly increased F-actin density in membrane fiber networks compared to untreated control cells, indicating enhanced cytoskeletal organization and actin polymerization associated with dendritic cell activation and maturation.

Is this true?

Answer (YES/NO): NO